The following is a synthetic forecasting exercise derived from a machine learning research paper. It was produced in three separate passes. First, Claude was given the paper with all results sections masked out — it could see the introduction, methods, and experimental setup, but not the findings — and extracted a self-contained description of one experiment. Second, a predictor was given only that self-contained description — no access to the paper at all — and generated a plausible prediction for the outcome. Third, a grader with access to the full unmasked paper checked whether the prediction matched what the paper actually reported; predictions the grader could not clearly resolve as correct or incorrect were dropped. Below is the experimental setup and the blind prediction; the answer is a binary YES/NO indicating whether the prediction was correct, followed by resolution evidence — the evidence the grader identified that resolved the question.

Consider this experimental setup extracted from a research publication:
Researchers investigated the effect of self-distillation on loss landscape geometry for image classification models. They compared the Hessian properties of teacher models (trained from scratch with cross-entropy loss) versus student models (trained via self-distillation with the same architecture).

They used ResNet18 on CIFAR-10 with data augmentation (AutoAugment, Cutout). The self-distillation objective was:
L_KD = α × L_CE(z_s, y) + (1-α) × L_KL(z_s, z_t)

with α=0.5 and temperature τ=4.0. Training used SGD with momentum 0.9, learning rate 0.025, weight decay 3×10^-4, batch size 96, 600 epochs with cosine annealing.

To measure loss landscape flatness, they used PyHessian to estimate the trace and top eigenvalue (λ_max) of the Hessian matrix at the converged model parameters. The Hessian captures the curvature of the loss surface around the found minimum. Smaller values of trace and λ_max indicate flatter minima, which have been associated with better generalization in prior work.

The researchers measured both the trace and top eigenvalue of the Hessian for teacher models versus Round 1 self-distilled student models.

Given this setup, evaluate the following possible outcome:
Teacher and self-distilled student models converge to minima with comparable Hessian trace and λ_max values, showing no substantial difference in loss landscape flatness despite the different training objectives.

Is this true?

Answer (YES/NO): NO